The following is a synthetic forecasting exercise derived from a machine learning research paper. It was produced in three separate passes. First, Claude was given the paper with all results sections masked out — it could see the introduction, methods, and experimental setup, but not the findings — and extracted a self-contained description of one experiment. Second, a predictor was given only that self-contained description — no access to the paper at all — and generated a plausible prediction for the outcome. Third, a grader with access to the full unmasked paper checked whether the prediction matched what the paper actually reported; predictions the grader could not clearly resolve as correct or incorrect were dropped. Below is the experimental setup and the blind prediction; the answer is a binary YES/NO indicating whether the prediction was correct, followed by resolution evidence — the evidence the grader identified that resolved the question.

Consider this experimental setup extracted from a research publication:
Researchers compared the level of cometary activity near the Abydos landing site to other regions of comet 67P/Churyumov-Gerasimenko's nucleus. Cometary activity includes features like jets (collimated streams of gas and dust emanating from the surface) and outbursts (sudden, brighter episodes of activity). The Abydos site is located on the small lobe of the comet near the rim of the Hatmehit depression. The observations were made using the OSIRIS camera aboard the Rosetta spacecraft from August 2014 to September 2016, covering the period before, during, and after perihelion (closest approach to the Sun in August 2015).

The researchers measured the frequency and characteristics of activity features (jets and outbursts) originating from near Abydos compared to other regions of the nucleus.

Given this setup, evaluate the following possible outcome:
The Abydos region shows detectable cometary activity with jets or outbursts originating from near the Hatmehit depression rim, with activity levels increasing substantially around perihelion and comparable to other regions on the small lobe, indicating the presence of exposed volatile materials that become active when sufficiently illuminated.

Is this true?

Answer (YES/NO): NO